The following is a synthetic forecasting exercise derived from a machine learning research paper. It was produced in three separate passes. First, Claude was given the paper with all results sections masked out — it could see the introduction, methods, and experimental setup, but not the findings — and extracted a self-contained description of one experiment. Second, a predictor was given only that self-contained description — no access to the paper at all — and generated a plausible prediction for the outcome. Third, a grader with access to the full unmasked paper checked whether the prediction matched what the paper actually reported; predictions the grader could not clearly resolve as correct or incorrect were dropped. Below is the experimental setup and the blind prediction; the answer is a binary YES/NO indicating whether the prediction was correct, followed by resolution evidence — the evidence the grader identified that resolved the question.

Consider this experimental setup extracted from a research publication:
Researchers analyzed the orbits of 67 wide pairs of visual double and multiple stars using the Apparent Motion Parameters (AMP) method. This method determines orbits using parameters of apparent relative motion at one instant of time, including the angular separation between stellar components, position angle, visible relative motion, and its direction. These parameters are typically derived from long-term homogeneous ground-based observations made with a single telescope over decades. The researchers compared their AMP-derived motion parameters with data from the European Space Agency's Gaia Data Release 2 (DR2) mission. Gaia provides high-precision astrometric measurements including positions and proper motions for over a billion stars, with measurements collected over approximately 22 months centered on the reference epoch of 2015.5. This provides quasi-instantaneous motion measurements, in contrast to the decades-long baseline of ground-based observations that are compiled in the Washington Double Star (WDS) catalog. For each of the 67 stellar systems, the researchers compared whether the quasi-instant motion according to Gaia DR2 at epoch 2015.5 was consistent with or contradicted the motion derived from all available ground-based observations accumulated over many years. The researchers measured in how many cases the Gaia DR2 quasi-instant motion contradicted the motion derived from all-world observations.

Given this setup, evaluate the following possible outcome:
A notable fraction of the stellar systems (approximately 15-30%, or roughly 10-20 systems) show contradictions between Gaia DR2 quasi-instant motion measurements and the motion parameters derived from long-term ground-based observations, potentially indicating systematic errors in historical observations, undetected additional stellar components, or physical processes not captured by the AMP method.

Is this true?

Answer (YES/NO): YES